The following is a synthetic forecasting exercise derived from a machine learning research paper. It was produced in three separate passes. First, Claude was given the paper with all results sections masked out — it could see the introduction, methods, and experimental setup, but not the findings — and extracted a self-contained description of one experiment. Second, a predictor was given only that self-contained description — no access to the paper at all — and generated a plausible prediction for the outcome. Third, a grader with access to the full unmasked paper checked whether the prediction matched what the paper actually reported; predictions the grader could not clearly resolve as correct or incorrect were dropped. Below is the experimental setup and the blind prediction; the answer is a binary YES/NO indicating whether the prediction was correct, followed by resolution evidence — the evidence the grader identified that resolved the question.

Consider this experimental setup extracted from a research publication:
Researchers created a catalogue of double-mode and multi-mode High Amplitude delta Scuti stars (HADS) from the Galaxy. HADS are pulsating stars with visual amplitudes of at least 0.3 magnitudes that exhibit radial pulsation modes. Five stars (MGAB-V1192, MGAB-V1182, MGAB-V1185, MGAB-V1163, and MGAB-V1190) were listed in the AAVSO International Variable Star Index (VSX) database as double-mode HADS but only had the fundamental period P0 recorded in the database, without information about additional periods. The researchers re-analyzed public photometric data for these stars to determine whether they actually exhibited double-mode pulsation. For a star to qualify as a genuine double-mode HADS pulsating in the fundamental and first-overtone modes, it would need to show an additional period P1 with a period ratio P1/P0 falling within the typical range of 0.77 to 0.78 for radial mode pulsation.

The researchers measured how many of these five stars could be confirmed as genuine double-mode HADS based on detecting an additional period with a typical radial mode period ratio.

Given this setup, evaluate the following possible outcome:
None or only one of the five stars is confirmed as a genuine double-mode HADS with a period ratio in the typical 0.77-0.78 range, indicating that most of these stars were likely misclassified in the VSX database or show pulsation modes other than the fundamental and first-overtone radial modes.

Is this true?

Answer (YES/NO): NO